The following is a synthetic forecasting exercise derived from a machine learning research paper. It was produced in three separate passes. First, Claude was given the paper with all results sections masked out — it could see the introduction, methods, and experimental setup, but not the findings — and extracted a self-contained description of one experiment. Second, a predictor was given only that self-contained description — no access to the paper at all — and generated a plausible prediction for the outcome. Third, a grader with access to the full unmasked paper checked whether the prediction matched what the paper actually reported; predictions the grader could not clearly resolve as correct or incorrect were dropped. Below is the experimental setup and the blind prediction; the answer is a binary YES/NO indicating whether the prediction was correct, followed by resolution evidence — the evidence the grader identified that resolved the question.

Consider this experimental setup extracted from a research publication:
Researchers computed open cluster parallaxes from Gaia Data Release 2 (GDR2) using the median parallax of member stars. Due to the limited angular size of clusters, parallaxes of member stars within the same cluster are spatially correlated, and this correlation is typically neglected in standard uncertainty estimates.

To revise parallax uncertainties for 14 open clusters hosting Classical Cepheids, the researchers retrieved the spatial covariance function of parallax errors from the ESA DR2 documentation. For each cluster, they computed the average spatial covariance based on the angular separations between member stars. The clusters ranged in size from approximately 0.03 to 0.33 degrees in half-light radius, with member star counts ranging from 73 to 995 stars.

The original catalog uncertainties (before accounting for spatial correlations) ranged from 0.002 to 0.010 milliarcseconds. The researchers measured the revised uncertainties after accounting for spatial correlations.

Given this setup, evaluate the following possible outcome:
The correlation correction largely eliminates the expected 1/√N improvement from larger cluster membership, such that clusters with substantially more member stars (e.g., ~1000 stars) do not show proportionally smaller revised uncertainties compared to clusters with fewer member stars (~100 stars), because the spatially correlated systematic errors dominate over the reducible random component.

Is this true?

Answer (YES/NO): YES